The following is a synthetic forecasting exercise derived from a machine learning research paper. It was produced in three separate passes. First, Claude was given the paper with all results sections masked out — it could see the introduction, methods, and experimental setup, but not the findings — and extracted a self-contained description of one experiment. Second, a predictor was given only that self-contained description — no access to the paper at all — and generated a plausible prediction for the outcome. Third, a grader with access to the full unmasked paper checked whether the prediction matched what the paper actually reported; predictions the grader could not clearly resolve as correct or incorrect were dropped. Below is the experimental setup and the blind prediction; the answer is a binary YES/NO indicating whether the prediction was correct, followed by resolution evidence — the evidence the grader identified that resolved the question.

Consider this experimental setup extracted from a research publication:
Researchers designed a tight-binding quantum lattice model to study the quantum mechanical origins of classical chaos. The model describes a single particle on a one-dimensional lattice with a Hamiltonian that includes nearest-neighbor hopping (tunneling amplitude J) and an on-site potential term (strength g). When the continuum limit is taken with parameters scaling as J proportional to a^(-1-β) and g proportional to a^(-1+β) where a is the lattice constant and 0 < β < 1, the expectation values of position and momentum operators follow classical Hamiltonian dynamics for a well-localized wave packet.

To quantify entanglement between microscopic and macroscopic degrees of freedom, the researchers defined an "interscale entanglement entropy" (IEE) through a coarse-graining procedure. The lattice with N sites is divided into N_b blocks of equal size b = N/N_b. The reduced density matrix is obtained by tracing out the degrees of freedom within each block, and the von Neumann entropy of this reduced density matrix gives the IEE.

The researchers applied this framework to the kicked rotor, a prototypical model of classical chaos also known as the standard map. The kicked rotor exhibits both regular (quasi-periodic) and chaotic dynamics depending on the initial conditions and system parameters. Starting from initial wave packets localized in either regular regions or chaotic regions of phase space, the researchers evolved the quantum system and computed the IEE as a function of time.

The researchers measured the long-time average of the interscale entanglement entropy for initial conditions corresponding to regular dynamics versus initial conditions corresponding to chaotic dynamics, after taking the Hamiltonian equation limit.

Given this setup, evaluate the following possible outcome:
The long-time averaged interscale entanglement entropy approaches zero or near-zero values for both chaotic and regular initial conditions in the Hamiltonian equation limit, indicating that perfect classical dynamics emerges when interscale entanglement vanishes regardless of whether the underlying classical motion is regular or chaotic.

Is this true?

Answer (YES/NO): NO